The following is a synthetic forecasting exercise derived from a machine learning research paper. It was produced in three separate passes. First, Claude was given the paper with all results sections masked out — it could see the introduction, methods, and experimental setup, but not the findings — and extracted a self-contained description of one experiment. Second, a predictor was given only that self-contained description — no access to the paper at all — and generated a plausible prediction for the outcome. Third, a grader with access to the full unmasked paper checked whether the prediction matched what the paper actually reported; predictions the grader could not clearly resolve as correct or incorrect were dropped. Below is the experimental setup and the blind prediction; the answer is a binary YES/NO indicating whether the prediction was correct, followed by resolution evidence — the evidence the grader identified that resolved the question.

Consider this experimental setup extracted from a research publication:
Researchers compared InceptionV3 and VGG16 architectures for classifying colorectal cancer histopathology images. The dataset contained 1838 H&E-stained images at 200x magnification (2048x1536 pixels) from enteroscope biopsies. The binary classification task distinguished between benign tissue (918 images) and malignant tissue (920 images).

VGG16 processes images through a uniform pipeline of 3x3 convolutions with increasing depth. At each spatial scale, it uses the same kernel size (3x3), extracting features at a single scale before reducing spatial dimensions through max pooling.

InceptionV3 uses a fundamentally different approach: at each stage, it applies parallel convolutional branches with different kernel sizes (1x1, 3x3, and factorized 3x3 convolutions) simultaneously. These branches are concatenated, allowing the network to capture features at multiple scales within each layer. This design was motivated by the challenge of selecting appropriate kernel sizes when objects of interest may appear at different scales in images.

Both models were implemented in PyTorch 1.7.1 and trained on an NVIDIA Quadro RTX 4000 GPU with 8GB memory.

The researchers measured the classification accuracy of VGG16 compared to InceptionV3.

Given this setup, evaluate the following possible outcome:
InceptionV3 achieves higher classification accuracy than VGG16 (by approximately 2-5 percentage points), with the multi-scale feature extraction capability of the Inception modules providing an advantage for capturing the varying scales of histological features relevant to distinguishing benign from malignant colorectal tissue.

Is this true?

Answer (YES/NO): NO